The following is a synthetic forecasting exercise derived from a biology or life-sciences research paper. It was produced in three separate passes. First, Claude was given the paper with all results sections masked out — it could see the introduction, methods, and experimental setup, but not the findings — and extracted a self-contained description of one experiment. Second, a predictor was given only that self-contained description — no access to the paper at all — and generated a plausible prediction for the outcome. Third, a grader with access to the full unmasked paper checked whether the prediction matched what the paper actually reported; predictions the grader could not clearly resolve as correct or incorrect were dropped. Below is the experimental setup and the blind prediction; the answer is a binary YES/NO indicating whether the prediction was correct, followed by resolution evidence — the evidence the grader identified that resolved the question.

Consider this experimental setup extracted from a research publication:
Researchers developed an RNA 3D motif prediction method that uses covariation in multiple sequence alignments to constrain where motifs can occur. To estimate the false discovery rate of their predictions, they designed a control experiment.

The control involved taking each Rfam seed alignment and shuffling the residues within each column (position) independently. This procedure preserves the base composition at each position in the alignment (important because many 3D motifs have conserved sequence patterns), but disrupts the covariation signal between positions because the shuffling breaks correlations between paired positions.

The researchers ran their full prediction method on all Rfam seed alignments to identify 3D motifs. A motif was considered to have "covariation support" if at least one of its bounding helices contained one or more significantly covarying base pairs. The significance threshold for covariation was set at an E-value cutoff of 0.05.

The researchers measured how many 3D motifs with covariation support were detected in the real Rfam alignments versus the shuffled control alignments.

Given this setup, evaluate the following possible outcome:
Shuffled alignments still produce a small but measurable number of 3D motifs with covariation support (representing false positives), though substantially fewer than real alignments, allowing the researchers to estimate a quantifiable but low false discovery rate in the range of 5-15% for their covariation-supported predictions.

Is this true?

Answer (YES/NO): YES